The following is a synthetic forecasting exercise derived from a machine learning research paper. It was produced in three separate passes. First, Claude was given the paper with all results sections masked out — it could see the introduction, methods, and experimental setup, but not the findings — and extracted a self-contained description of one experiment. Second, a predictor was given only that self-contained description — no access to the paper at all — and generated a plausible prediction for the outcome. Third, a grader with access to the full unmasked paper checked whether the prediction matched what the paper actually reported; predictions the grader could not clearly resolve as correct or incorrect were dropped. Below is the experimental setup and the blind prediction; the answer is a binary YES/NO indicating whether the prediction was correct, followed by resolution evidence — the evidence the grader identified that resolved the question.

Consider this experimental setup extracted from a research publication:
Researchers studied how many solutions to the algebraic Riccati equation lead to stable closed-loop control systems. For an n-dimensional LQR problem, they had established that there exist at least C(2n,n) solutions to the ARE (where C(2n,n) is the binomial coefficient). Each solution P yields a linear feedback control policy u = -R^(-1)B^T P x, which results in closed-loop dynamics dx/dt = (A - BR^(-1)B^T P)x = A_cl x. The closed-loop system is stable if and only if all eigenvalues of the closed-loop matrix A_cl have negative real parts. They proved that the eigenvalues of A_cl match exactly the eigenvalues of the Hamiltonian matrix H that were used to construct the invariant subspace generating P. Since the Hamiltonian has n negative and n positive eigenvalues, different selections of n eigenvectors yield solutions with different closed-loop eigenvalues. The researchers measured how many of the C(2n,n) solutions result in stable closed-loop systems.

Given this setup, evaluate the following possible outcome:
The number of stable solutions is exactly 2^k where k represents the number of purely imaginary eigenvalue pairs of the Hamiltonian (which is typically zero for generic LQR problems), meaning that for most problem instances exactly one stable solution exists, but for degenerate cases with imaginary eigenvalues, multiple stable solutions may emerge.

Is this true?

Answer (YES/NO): NO